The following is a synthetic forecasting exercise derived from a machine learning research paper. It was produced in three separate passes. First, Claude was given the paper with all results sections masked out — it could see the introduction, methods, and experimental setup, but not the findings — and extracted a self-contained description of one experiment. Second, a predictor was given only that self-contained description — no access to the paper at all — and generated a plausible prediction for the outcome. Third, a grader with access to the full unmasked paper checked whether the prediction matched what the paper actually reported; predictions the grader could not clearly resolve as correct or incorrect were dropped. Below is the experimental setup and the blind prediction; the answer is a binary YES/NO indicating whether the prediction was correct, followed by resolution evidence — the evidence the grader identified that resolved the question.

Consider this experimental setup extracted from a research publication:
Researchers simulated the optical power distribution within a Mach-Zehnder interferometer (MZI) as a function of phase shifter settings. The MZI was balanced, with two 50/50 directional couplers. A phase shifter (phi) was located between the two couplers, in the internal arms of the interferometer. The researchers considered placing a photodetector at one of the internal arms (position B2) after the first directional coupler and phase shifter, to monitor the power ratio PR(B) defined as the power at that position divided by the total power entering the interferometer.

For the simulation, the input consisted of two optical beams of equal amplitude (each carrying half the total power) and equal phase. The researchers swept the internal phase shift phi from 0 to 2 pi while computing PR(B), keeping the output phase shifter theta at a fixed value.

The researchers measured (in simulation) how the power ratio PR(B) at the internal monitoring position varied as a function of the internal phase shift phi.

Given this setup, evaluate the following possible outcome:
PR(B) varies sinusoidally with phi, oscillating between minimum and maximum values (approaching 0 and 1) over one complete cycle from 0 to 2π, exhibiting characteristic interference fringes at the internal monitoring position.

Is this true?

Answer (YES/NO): YES